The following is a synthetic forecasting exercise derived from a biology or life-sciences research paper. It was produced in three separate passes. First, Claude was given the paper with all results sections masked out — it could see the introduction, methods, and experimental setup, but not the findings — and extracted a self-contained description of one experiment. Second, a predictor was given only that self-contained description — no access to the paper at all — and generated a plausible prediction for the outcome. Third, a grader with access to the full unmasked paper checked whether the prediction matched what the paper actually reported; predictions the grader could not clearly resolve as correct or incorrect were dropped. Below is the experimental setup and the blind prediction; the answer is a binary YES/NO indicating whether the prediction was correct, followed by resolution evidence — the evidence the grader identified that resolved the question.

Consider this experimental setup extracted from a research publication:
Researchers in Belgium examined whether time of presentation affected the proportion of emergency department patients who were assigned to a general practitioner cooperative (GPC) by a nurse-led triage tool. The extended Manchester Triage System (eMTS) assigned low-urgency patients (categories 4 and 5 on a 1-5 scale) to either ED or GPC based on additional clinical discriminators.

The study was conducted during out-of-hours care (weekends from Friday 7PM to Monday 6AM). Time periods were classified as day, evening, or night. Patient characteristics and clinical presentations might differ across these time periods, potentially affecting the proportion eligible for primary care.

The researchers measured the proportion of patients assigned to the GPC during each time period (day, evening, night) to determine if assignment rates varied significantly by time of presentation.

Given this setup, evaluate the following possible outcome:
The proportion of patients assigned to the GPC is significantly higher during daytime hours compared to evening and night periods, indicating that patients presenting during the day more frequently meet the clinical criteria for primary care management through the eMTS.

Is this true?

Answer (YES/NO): NO